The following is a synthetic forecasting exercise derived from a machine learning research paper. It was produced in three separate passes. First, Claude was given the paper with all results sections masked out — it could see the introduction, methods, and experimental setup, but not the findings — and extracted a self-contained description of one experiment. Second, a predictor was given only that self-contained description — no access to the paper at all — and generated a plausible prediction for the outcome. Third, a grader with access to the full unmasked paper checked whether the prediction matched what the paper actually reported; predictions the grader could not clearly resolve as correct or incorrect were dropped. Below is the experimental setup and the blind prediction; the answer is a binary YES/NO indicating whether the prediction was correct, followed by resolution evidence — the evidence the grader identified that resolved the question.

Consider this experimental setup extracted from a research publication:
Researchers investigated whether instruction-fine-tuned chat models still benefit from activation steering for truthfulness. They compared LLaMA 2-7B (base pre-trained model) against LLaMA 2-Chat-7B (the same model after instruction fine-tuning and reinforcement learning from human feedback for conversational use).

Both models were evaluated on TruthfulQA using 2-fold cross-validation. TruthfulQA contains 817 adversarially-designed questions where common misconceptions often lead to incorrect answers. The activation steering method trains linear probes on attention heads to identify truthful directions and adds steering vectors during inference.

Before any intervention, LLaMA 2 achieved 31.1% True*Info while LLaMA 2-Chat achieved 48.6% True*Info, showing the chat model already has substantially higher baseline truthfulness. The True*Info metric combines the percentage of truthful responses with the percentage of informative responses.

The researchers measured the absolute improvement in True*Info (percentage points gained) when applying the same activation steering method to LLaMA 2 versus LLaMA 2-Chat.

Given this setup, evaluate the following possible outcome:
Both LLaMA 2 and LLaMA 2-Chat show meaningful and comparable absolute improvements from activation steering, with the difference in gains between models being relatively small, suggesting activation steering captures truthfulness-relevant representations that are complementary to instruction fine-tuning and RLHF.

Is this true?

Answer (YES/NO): NO